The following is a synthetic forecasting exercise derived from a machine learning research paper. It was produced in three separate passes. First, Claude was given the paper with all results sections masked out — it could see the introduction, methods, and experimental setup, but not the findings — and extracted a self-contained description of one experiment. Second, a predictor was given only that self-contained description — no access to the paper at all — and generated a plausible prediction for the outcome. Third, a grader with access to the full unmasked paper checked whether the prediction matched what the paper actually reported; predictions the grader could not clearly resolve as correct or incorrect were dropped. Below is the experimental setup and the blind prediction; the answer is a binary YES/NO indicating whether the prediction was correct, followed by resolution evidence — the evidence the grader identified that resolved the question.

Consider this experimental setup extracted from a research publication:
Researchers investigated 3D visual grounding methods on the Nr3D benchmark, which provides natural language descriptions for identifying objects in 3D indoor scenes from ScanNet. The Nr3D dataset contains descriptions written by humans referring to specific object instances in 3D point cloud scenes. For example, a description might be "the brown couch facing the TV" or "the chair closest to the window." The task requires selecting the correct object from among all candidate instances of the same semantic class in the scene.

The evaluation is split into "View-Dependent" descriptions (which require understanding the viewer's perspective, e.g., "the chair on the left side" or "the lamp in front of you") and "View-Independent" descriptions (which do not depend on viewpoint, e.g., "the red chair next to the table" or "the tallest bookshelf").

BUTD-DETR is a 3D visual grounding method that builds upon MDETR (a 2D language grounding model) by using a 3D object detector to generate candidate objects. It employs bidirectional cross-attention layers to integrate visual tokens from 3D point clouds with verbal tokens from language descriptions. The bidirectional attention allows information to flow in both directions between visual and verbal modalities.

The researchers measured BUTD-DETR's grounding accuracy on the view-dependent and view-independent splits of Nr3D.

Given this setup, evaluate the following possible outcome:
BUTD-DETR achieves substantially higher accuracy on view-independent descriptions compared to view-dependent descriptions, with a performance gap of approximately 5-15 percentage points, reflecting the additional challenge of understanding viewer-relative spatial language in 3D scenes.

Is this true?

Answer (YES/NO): YES